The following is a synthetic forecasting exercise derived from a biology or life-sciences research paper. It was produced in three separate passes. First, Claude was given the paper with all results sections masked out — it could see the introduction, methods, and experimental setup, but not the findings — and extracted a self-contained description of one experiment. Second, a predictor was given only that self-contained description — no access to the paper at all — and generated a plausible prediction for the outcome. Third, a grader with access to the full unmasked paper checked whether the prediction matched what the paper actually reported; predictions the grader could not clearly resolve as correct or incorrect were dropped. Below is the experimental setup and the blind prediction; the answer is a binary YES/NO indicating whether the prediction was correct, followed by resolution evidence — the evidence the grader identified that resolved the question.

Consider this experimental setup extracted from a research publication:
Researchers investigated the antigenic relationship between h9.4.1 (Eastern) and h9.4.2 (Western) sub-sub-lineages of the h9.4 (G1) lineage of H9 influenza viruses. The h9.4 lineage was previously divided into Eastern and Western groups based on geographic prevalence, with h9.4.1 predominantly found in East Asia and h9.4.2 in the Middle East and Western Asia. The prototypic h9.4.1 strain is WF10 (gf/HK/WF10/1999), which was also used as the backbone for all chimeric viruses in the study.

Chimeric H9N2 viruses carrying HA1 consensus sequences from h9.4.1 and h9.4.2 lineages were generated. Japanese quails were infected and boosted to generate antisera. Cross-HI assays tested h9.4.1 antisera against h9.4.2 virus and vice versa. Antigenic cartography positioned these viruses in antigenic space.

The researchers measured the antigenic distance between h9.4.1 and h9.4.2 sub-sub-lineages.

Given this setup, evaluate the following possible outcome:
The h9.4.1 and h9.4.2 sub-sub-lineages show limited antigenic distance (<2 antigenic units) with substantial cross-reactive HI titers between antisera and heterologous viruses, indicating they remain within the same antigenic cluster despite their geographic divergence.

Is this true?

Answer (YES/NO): NO